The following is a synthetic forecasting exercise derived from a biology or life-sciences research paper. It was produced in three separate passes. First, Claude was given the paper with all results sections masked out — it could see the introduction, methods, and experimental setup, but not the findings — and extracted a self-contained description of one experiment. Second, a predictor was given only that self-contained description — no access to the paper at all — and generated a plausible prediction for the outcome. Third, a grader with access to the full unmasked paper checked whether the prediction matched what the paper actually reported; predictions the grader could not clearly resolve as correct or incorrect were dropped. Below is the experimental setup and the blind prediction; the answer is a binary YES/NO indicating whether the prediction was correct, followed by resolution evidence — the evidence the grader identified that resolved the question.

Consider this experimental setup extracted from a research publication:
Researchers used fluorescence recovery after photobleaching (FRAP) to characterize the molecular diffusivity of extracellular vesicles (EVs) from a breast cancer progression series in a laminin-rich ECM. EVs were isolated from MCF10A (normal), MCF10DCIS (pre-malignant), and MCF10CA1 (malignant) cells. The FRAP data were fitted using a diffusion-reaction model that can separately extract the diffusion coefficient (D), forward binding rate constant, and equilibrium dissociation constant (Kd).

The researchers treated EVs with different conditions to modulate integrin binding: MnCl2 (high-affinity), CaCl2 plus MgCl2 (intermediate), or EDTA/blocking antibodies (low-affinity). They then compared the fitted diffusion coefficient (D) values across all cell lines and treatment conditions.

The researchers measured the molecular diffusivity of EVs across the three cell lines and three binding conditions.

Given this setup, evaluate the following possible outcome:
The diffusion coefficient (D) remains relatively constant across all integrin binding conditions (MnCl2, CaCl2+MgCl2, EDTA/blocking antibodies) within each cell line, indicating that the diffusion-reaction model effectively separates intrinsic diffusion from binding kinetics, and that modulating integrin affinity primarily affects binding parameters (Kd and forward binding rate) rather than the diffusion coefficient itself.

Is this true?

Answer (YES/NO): YES